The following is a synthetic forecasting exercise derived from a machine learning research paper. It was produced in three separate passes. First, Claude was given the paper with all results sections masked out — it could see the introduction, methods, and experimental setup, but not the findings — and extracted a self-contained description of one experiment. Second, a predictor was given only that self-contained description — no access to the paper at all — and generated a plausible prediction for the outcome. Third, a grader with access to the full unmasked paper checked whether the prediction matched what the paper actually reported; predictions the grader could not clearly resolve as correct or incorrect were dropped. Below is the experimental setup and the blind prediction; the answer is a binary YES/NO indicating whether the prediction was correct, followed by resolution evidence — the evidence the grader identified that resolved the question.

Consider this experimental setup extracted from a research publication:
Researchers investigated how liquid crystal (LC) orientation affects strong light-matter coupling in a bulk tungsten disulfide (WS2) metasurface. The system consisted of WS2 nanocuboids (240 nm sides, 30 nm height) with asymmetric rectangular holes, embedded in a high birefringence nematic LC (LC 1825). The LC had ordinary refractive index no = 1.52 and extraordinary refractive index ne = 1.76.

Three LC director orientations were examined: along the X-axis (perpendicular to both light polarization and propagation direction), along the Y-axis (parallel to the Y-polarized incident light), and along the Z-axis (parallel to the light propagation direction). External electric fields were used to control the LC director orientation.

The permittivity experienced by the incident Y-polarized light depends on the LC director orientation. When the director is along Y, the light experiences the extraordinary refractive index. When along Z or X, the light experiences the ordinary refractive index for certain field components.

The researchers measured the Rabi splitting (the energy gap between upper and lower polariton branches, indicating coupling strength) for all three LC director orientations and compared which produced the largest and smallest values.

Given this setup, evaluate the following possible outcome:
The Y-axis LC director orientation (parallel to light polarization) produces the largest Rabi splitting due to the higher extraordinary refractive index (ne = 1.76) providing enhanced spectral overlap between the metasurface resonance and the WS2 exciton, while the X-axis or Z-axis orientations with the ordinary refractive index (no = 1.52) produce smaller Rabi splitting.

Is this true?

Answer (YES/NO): YES